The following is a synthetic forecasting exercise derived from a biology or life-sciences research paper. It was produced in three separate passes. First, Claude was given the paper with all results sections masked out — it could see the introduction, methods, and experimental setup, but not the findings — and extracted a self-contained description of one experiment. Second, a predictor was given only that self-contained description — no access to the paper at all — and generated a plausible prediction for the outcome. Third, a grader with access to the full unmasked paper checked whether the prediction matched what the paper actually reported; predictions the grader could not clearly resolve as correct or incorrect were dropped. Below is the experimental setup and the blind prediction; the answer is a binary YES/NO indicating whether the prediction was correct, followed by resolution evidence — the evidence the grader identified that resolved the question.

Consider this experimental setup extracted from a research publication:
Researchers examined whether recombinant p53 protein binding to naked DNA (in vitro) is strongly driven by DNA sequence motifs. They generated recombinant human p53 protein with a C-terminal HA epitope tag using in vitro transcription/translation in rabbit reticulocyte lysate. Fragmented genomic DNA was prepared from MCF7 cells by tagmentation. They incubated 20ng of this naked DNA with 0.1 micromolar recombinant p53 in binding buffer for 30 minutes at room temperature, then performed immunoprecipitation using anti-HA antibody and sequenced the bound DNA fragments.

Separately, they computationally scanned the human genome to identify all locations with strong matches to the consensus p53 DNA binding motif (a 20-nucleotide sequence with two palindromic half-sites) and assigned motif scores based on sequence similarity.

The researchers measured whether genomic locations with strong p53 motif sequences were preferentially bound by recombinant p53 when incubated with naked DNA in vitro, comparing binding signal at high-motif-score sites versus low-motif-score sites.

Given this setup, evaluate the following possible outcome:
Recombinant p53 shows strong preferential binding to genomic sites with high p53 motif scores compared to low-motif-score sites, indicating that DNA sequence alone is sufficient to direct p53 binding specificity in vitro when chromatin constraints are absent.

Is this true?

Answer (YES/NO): YES